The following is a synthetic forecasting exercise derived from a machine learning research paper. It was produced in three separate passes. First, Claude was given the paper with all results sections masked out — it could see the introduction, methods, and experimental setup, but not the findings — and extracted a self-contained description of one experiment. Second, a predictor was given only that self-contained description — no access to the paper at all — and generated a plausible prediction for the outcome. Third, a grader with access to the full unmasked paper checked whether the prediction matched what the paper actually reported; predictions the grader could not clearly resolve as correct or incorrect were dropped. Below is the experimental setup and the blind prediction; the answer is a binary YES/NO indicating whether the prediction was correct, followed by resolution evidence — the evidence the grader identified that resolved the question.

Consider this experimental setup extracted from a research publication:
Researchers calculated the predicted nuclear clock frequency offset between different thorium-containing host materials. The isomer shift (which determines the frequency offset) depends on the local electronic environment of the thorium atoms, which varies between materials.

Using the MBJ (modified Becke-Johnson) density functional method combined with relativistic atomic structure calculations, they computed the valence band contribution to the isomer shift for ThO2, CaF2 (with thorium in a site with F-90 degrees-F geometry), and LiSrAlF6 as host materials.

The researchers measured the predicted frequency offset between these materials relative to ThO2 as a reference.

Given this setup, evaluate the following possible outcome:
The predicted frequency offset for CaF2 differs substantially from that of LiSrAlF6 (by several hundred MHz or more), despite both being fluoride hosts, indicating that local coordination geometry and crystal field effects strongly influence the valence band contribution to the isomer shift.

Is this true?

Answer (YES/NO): NO